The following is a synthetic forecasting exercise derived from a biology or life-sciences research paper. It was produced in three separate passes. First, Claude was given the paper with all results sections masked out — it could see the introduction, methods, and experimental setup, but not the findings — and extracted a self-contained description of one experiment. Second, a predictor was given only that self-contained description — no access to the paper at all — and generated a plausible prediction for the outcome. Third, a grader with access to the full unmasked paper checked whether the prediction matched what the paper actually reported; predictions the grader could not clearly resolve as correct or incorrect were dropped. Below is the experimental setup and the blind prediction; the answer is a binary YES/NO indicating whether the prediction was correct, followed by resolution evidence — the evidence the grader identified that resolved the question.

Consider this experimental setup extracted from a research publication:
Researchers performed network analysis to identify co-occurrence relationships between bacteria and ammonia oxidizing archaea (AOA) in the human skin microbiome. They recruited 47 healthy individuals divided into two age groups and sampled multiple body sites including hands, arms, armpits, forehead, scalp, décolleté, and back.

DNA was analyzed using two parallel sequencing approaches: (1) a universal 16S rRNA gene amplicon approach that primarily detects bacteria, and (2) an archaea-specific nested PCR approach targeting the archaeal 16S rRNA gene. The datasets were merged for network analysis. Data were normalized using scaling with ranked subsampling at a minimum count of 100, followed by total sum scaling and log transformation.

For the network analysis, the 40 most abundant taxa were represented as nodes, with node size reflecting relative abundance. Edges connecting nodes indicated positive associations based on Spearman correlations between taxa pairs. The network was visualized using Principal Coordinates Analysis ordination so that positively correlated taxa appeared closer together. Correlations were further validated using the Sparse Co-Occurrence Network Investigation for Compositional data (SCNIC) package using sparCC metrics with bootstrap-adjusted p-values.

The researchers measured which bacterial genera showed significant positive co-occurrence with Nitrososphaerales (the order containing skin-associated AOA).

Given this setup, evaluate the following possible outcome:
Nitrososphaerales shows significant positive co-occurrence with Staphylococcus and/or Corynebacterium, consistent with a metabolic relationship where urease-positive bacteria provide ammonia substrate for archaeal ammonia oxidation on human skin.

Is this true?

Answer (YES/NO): NO